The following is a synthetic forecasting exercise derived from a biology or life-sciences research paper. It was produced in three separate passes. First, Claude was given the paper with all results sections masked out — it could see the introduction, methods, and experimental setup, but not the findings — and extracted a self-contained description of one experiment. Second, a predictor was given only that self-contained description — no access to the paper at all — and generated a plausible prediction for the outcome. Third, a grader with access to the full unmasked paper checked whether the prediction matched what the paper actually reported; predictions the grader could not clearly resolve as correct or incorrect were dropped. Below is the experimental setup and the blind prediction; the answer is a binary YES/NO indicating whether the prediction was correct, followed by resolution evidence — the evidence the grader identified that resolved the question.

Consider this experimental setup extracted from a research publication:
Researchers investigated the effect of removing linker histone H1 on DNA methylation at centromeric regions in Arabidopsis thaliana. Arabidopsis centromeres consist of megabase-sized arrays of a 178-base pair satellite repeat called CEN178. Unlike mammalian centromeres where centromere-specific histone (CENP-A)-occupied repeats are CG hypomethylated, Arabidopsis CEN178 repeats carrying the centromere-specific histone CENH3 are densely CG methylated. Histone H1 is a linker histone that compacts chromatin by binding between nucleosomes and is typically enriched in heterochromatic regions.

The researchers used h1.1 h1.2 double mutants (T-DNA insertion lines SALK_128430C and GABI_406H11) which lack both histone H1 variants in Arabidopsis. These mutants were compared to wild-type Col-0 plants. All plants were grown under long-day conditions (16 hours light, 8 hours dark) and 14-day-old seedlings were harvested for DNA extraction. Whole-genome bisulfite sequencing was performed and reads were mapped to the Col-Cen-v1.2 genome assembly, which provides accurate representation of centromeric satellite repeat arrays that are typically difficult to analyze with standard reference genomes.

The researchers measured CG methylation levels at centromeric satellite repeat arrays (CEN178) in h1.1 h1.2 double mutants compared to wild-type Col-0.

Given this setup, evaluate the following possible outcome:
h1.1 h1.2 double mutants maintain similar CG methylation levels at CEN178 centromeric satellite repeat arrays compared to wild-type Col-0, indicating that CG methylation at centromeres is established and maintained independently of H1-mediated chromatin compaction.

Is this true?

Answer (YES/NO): NO